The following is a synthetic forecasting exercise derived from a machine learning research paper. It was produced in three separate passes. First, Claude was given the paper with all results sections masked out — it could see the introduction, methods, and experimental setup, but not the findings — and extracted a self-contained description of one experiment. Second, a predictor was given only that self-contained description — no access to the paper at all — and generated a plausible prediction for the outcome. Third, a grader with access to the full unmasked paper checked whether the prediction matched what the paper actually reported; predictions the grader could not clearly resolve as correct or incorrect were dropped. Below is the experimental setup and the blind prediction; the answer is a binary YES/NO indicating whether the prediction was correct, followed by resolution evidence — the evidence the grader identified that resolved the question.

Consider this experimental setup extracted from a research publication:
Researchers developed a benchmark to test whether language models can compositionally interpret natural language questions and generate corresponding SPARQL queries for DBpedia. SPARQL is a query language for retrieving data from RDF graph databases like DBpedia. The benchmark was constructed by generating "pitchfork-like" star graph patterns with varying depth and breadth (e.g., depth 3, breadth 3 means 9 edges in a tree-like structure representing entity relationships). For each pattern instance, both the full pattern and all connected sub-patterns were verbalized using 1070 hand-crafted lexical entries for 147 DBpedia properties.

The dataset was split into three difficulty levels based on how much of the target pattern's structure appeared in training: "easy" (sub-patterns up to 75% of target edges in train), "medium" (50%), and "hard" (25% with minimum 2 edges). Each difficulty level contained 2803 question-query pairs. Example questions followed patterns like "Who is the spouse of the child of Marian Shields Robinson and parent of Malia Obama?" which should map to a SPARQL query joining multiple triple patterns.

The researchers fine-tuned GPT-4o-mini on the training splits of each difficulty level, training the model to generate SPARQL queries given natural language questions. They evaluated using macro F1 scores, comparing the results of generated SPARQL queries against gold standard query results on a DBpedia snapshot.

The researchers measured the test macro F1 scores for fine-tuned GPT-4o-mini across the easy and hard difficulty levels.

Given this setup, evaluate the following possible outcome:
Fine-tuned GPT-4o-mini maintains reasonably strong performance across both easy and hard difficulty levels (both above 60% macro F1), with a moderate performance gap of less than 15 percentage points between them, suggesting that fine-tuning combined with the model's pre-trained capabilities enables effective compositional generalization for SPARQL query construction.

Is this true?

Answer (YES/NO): NO